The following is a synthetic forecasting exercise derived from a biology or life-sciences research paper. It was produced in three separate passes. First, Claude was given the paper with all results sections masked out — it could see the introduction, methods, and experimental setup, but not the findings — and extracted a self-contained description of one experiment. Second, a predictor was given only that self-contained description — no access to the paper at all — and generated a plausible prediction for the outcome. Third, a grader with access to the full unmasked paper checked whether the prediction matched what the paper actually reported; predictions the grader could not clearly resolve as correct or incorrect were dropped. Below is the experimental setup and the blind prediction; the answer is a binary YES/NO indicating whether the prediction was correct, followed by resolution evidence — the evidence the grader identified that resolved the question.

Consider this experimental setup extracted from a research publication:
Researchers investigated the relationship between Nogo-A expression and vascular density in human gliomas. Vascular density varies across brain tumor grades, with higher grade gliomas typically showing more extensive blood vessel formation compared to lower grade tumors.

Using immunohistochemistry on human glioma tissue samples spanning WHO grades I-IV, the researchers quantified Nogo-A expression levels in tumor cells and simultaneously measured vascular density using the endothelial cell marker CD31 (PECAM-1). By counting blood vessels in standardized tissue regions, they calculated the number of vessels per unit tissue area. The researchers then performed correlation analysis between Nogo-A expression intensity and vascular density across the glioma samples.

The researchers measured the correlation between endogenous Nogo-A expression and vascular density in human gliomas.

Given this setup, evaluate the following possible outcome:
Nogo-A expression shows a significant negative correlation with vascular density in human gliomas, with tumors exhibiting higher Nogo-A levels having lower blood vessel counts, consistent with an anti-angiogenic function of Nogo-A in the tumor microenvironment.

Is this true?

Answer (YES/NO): YES